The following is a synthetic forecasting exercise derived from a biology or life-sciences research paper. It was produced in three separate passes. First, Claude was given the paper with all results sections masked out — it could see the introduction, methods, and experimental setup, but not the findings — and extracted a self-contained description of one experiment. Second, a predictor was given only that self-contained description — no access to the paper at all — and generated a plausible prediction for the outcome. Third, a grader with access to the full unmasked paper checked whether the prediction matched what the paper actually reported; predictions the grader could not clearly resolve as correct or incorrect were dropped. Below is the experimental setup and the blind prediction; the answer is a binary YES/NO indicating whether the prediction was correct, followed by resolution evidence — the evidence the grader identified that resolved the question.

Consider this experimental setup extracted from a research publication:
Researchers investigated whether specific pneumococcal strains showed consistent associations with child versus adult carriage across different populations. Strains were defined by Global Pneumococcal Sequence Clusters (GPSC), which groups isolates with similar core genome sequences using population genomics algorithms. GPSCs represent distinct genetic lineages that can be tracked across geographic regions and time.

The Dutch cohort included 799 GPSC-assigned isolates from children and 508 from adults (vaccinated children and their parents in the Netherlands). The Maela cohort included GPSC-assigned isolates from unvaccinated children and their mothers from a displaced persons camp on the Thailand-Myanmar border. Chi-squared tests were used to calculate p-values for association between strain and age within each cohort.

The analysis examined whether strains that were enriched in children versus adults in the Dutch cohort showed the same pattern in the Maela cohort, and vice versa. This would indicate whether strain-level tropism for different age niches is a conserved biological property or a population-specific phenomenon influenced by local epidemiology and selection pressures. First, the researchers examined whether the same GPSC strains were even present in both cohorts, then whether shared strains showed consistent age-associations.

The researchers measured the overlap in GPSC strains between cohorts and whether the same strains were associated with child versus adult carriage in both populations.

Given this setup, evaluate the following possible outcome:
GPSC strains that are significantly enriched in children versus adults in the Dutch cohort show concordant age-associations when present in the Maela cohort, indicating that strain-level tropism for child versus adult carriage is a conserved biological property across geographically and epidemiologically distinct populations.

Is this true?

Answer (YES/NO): NO